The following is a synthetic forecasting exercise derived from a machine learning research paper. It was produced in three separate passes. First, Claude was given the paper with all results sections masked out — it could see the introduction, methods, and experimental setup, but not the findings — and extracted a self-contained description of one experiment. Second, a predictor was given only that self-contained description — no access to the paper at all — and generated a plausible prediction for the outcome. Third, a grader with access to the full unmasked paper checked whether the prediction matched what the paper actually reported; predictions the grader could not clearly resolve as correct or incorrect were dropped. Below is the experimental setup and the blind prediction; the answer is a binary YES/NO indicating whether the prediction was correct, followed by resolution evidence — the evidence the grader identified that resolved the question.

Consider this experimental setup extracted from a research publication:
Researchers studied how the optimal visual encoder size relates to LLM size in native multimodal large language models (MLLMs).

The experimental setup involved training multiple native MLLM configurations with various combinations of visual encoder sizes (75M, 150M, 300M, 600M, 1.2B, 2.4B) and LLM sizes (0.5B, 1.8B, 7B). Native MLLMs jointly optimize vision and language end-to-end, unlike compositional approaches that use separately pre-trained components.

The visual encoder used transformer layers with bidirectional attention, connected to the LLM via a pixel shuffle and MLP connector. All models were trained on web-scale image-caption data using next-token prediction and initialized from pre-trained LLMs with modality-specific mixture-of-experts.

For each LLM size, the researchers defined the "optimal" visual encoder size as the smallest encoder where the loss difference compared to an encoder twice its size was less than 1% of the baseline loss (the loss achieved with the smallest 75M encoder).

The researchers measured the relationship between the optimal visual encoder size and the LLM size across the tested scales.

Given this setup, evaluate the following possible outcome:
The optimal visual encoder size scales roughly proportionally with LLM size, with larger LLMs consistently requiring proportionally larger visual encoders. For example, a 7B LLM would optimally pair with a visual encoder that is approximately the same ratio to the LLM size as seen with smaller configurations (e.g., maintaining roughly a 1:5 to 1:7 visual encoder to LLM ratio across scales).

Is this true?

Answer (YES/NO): NO